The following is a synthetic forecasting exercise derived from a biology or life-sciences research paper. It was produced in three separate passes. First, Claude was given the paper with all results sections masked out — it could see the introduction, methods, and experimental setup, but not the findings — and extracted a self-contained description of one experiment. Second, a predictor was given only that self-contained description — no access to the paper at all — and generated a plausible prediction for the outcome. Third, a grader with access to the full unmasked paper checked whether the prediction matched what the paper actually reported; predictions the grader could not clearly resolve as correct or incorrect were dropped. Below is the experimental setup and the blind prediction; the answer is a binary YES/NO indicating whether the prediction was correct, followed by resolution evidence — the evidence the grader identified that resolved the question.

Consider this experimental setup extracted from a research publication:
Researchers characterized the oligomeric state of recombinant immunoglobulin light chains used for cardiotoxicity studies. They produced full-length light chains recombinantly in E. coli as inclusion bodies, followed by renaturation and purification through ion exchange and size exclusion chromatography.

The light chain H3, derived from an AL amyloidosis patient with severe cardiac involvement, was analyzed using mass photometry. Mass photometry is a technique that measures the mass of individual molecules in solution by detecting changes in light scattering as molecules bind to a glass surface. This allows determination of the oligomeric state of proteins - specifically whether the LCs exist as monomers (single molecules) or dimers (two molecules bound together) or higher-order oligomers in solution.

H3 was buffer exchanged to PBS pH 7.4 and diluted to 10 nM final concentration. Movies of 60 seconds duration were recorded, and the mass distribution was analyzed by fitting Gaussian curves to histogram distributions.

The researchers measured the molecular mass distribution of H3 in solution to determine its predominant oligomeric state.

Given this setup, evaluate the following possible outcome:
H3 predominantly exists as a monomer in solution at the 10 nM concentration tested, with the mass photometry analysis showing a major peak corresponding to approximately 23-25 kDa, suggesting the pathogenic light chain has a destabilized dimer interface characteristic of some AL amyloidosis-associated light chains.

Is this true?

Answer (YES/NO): NO